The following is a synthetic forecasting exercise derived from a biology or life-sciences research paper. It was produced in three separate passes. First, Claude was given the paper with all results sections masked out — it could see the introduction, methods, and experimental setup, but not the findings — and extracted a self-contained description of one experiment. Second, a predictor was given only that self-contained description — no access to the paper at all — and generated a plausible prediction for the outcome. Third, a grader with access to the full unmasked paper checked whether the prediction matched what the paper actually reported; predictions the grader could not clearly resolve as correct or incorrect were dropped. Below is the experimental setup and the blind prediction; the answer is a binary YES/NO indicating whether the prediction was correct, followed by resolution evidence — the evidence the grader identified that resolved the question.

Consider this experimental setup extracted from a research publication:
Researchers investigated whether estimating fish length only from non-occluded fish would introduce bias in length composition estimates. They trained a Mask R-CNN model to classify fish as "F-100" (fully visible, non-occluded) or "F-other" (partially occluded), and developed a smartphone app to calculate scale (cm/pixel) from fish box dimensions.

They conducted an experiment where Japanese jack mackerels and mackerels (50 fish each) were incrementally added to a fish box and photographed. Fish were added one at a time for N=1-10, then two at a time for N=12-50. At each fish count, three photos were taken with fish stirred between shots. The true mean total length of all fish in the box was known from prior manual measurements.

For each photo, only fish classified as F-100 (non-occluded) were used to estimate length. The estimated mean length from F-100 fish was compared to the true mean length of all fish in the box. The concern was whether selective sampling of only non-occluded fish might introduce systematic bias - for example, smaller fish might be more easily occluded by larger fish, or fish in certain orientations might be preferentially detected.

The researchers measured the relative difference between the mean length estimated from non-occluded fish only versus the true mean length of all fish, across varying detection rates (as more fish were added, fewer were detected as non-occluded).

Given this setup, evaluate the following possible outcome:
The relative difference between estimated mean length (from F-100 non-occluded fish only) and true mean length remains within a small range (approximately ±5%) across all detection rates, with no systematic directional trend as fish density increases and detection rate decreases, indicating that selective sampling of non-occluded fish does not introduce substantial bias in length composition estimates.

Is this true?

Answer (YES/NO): YES